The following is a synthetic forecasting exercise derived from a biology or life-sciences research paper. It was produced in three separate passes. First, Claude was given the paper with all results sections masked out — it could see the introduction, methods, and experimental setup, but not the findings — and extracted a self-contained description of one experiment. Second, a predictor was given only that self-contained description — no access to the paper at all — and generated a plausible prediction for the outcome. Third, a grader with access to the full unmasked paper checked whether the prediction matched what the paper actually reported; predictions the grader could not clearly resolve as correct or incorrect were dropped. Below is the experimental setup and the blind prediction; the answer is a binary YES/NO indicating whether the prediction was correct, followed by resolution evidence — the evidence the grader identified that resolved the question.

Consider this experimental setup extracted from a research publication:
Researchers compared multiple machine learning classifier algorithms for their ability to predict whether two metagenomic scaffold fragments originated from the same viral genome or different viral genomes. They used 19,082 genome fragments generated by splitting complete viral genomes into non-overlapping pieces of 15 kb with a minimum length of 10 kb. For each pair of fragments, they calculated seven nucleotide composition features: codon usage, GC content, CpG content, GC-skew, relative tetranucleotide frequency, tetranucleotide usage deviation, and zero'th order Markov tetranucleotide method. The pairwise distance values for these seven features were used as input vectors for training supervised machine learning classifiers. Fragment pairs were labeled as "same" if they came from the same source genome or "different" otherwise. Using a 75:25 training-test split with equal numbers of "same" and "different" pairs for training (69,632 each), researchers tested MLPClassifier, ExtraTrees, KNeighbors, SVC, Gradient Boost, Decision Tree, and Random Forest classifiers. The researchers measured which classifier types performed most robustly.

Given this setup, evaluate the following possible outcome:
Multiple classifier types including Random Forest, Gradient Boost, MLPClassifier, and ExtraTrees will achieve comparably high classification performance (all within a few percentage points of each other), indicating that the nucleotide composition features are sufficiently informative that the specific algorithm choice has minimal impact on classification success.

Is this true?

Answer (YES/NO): NO